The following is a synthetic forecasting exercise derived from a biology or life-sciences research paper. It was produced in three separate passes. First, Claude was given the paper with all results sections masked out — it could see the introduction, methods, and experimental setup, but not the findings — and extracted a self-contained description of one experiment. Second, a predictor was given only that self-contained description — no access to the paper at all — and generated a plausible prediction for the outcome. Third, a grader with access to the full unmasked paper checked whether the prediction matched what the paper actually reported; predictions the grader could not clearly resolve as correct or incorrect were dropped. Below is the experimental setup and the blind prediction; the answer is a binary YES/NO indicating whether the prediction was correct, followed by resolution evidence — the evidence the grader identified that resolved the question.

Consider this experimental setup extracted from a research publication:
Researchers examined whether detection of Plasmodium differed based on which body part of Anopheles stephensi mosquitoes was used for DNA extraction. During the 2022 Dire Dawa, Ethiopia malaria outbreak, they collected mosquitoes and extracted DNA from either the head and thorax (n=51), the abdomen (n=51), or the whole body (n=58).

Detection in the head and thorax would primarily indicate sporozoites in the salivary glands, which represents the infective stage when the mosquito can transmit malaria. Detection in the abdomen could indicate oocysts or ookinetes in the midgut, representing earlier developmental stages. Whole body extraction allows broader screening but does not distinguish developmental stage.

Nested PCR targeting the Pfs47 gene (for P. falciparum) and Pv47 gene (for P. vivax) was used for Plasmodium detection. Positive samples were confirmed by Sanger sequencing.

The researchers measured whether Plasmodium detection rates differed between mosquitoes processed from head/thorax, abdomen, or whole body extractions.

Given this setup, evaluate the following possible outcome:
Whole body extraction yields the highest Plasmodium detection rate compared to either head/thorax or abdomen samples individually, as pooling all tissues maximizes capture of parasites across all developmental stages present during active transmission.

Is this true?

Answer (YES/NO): YES